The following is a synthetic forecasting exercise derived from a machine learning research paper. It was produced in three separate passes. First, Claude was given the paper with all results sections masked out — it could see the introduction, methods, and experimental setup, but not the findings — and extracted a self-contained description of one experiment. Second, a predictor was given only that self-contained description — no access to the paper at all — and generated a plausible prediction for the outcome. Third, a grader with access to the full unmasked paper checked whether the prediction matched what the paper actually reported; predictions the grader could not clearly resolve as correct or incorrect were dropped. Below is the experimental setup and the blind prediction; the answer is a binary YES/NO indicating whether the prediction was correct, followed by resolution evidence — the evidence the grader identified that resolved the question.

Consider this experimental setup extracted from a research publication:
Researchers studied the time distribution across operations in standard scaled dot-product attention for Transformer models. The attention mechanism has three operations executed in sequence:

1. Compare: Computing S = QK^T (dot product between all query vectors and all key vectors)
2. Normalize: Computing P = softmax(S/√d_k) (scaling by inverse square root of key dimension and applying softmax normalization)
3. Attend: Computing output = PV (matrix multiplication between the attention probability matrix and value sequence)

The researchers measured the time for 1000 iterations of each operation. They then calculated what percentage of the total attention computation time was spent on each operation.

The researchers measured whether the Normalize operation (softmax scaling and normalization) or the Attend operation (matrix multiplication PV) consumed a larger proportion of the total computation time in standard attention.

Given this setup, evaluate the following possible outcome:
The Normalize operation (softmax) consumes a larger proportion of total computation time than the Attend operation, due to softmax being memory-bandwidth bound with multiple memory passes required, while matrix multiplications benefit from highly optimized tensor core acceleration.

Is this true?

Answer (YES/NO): NO